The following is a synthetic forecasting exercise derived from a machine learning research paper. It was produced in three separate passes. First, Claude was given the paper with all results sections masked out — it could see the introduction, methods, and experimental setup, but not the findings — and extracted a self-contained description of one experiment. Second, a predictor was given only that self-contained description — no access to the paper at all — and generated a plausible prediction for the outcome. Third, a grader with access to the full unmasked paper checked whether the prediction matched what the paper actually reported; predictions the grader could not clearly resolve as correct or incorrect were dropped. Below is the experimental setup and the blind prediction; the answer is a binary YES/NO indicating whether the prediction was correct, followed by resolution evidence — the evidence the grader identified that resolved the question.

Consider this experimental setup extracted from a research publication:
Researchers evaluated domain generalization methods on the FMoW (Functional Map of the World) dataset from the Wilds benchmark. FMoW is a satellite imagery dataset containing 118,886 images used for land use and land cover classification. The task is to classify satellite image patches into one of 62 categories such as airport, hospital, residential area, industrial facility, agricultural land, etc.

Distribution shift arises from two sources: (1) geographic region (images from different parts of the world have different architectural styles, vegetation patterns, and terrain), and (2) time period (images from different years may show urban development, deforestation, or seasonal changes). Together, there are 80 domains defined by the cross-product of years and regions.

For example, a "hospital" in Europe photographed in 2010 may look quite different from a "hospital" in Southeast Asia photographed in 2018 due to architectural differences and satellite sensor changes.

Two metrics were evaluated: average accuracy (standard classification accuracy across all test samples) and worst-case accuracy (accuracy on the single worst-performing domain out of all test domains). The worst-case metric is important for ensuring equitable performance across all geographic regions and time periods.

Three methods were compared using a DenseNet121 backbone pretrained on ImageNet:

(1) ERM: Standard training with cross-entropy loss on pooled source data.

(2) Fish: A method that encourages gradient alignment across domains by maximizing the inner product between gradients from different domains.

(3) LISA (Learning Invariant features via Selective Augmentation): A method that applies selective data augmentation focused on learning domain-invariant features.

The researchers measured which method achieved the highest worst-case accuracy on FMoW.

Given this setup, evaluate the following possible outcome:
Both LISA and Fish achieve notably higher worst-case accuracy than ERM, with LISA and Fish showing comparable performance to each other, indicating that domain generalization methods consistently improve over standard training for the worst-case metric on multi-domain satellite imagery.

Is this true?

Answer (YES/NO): YES